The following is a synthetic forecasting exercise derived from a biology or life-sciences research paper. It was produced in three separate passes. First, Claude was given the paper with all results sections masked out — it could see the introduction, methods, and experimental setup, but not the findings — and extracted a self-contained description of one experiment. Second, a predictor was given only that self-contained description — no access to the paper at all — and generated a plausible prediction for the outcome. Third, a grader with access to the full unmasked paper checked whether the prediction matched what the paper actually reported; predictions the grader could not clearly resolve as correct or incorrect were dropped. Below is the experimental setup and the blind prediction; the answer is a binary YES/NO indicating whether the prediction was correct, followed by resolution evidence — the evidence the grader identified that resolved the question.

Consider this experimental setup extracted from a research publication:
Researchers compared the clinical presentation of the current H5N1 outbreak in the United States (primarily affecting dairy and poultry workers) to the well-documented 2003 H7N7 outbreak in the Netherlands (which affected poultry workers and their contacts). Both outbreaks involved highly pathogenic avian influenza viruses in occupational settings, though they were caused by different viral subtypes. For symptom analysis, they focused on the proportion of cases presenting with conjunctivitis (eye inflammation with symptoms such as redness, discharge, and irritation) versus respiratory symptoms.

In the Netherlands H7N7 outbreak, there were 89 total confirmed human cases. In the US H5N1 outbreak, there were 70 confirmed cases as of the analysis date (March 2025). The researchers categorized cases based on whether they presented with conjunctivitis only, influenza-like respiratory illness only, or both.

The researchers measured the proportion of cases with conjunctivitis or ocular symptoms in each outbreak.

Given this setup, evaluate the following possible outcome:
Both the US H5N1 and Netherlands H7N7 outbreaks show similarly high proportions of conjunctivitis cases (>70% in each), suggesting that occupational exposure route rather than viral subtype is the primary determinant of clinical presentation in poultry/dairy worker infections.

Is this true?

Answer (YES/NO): YES